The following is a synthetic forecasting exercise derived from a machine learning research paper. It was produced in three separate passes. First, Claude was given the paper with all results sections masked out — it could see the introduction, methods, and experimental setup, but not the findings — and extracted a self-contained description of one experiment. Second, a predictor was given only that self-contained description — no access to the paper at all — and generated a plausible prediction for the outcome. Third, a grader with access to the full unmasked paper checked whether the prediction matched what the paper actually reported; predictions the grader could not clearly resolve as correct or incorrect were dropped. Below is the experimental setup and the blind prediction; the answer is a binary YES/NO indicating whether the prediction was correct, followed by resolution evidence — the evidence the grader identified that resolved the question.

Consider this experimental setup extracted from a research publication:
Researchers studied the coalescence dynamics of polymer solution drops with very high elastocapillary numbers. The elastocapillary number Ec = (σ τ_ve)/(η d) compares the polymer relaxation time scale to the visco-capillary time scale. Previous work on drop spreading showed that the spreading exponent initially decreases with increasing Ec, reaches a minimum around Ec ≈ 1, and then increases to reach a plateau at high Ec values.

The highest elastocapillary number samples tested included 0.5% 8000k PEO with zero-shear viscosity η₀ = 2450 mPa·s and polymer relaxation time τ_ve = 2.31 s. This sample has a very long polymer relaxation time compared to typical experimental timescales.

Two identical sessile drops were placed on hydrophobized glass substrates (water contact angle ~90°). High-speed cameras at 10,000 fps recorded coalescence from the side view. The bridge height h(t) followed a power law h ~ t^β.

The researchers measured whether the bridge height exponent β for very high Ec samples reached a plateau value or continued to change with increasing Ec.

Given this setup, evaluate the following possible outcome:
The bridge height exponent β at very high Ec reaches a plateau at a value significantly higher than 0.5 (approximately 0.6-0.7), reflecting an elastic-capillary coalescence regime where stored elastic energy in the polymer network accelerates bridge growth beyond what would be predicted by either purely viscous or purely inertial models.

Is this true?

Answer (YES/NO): NO